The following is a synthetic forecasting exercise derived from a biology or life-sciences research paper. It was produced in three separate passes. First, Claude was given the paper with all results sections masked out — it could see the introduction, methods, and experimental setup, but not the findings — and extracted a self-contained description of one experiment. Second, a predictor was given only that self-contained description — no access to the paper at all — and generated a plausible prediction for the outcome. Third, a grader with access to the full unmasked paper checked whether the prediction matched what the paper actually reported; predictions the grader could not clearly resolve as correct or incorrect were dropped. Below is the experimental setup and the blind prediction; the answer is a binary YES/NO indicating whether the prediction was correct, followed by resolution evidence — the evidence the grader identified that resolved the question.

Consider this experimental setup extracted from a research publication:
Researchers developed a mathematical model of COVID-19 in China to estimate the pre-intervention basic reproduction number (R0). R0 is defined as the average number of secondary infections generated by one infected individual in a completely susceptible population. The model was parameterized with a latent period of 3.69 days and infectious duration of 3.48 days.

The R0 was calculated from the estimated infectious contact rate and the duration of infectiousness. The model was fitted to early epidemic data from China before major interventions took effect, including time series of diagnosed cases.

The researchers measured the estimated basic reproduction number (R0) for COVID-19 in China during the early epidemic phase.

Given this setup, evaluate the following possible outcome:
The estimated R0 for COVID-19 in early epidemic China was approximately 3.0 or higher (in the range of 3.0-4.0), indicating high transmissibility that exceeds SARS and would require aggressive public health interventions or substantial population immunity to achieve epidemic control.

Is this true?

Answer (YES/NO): NO